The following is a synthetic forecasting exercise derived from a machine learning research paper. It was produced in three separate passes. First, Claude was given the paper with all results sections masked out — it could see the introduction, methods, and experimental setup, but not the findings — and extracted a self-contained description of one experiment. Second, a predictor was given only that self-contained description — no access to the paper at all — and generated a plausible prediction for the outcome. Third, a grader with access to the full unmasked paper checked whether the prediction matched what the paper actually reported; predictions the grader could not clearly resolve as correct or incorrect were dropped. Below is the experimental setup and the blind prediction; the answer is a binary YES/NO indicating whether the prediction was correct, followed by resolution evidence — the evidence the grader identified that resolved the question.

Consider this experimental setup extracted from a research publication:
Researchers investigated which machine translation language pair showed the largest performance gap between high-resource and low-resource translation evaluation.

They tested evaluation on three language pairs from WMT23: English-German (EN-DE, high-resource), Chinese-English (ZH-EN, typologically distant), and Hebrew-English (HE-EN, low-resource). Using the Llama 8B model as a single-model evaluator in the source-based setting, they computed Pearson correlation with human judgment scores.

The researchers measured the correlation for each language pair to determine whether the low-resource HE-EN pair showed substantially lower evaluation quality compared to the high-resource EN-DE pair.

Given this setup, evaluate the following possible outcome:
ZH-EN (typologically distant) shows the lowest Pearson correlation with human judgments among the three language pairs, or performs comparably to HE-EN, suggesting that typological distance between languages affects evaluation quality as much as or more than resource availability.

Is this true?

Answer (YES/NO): NO